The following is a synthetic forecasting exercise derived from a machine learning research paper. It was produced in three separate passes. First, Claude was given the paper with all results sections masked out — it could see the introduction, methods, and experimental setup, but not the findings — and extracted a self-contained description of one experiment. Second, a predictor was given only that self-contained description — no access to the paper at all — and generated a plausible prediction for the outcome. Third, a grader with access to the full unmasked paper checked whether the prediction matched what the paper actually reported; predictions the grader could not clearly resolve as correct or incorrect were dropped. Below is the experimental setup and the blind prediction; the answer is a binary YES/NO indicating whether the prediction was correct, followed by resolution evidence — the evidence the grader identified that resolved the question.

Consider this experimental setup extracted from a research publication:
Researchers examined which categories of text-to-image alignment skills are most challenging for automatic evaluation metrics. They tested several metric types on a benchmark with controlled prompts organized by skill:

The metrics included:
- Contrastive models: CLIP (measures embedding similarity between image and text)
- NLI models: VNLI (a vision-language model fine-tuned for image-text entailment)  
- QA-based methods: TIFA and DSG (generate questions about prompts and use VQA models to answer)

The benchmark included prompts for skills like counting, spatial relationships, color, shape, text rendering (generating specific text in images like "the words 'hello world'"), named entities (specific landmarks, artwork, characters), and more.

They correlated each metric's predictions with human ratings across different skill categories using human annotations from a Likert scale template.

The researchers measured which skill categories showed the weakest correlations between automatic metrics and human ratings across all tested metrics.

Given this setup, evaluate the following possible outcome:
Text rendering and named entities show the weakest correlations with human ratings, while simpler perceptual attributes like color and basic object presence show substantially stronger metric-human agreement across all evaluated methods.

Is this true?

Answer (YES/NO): NO